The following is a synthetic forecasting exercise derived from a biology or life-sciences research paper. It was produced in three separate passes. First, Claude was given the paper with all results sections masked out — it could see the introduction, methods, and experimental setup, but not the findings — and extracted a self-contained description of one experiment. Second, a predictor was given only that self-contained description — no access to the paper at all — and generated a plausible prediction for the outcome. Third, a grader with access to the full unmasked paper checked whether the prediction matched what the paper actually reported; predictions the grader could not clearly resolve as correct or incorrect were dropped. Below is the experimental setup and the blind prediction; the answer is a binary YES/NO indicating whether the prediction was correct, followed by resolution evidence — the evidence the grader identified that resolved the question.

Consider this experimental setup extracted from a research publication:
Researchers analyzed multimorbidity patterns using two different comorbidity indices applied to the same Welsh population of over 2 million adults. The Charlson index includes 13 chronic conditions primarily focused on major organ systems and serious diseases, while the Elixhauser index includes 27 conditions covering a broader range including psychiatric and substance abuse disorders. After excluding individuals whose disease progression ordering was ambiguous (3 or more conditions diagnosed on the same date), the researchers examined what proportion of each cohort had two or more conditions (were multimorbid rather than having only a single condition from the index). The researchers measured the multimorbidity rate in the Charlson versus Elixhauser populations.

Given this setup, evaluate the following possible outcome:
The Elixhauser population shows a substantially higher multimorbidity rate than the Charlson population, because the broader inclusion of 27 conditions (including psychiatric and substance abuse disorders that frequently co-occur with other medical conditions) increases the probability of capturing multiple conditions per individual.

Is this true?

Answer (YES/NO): YES